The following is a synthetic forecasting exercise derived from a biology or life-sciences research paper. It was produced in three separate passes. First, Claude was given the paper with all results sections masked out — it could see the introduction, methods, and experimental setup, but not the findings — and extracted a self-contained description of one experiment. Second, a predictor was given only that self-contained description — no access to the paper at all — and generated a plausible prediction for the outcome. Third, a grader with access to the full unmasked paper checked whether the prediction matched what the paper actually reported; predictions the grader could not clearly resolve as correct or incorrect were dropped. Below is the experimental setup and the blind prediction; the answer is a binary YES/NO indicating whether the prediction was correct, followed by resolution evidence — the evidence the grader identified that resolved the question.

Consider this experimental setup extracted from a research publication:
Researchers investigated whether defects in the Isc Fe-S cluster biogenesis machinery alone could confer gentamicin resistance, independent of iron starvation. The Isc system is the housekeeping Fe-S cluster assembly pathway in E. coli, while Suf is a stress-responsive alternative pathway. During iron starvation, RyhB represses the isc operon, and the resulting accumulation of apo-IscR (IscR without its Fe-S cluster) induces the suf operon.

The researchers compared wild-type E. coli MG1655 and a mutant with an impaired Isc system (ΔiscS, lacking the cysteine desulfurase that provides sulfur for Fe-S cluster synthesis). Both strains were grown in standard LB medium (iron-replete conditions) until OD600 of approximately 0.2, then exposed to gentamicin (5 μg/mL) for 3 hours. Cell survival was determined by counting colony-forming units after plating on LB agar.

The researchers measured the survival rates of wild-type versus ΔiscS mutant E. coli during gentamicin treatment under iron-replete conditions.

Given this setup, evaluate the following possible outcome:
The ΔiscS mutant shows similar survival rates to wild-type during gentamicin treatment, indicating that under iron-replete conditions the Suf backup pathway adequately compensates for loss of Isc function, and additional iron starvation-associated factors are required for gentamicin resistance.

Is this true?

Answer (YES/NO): NO